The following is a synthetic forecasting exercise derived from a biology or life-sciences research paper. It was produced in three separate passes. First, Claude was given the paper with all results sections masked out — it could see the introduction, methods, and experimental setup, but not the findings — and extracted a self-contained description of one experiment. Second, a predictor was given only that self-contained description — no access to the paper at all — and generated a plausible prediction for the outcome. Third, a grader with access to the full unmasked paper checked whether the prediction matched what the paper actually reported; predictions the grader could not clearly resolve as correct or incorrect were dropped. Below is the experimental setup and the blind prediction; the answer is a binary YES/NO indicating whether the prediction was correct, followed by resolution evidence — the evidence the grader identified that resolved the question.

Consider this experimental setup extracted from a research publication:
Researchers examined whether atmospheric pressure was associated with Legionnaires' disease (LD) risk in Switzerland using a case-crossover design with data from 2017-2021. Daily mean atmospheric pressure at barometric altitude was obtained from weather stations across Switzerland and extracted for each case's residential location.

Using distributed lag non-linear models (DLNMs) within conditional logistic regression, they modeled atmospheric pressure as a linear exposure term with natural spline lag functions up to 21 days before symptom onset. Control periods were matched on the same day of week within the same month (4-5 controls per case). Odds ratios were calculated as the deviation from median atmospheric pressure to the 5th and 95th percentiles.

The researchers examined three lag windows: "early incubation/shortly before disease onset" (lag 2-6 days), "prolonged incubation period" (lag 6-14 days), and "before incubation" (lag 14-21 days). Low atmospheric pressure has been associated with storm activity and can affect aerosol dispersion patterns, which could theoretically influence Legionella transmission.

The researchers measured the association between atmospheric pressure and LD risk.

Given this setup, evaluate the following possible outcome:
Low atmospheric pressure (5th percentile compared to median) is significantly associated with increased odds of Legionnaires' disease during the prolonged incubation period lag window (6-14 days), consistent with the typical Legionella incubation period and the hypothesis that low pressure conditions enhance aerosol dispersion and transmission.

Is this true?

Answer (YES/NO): YES